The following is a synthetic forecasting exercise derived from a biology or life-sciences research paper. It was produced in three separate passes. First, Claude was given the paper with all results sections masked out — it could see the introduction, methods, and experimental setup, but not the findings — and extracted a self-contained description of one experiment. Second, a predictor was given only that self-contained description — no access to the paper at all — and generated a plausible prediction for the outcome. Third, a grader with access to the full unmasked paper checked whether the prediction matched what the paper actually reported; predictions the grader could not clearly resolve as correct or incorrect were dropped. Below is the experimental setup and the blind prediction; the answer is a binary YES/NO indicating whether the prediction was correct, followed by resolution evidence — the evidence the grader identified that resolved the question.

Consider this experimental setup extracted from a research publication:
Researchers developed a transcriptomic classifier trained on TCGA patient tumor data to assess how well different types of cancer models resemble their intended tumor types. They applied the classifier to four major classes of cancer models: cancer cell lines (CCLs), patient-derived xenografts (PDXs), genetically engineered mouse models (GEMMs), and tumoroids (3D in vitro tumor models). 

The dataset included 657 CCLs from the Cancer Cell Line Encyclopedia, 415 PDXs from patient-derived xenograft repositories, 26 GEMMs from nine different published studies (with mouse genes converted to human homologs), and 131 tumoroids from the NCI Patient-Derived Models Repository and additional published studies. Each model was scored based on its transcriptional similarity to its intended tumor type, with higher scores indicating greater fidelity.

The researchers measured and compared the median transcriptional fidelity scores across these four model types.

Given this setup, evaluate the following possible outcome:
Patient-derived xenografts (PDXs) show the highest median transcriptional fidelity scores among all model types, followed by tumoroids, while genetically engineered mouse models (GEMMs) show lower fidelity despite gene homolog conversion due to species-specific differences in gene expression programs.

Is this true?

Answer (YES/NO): NO